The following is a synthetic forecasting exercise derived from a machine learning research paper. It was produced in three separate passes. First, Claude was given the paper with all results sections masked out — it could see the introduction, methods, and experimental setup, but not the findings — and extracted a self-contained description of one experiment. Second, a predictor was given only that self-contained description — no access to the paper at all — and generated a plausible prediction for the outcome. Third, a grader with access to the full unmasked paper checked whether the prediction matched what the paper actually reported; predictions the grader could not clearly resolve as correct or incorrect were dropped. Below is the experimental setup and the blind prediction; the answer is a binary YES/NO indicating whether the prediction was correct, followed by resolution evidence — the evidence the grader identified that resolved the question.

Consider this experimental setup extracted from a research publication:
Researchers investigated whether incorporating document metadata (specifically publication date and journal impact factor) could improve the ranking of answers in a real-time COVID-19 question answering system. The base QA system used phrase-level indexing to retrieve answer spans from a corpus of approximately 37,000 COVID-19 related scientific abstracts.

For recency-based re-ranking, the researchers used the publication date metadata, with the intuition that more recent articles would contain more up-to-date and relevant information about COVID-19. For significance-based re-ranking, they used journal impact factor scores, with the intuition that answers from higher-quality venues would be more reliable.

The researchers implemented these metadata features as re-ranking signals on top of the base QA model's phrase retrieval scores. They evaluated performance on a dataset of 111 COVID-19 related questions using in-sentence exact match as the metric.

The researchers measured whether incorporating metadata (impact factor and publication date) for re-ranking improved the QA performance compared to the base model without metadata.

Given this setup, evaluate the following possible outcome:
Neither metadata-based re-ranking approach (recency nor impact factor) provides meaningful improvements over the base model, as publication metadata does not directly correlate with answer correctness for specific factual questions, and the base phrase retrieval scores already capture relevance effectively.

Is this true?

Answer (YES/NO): YES